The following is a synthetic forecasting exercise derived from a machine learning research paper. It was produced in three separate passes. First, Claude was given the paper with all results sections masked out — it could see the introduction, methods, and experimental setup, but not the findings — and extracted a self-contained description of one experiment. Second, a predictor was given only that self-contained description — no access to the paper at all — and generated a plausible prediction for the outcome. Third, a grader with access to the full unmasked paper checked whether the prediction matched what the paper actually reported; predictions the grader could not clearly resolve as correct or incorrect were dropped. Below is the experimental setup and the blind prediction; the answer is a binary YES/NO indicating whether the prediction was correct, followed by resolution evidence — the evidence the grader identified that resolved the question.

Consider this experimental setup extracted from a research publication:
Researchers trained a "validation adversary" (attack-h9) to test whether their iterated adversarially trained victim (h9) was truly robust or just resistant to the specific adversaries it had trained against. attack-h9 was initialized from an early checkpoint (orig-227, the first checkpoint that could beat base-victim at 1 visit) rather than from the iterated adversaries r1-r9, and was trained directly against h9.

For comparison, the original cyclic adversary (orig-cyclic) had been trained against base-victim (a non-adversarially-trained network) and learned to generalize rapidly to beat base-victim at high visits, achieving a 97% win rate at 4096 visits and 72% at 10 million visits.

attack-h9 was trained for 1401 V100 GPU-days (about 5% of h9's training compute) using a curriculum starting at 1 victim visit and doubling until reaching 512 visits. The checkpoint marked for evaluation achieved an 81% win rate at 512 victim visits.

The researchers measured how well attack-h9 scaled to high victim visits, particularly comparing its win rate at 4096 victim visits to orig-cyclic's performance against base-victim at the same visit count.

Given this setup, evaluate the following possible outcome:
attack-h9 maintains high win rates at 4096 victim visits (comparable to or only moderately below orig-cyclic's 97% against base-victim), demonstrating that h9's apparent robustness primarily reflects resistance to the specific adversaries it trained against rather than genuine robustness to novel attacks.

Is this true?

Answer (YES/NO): NO